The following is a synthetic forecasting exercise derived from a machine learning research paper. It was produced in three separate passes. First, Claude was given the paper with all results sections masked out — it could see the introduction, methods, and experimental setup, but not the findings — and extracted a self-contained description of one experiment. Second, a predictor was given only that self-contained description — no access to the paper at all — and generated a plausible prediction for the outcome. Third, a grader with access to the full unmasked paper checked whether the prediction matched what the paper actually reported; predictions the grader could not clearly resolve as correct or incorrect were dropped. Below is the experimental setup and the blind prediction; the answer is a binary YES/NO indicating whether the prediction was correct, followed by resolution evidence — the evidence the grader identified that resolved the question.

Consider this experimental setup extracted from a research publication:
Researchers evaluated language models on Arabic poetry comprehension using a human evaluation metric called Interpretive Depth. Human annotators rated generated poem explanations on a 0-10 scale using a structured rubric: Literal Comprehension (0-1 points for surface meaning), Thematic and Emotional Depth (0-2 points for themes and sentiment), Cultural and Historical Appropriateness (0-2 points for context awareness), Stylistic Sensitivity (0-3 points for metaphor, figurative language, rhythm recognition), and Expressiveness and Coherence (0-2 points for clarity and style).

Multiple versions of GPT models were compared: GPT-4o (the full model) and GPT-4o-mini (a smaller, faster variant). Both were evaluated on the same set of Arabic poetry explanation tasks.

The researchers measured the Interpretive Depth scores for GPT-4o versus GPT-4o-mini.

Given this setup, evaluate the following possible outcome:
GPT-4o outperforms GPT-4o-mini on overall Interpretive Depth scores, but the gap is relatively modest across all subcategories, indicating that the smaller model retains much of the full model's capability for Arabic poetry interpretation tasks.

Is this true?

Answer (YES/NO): NO